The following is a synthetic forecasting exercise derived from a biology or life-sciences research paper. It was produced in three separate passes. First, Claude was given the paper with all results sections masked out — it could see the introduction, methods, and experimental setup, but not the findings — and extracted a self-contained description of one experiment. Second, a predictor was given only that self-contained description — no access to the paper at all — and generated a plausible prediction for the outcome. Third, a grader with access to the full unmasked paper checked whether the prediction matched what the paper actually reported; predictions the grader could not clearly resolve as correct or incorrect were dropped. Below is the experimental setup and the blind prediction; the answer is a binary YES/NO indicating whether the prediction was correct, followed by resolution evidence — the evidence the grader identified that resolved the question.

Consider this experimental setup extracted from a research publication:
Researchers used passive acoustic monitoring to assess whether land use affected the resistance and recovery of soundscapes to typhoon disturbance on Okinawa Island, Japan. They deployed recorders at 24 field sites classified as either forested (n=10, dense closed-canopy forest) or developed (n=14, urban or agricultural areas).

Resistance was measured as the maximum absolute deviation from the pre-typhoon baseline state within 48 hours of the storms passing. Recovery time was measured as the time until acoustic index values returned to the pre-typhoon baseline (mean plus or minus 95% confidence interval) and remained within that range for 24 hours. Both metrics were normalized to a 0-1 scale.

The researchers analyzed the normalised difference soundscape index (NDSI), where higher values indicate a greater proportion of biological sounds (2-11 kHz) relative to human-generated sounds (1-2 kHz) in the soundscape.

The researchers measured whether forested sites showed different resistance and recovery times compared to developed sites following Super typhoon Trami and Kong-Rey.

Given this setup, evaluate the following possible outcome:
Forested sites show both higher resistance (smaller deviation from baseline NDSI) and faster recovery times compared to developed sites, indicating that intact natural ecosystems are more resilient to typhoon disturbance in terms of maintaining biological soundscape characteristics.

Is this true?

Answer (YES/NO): NO